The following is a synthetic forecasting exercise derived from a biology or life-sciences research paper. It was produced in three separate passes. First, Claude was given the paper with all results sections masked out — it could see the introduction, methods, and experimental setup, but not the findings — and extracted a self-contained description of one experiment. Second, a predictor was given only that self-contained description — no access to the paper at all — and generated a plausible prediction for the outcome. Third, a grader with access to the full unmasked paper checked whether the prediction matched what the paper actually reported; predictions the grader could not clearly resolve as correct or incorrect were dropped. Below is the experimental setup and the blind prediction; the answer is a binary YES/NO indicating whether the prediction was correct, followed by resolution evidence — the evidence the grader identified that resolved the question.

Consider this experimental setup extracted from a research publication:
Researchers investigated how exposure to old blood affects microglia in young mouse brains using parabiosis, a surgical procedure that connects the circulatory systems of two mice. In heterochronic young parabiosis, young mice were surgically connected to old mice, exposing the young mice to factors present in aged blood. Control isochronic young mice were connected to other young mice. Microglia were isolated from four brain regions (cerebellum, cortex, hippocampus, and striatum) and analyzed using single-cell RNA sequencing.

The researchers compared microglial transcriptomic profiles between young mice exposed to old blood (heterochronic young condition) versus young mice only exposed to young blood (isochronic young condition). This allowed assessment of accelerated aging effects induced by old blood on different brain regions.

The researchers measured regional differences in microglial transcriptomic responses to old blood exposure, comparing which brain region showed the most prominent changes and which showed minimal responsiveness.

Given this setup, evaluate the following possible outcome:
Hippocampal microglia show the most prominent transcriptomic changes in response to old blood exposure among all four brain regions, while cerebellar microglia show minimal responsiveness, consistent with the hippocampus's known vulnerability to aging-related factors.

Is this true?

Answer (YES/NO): NO